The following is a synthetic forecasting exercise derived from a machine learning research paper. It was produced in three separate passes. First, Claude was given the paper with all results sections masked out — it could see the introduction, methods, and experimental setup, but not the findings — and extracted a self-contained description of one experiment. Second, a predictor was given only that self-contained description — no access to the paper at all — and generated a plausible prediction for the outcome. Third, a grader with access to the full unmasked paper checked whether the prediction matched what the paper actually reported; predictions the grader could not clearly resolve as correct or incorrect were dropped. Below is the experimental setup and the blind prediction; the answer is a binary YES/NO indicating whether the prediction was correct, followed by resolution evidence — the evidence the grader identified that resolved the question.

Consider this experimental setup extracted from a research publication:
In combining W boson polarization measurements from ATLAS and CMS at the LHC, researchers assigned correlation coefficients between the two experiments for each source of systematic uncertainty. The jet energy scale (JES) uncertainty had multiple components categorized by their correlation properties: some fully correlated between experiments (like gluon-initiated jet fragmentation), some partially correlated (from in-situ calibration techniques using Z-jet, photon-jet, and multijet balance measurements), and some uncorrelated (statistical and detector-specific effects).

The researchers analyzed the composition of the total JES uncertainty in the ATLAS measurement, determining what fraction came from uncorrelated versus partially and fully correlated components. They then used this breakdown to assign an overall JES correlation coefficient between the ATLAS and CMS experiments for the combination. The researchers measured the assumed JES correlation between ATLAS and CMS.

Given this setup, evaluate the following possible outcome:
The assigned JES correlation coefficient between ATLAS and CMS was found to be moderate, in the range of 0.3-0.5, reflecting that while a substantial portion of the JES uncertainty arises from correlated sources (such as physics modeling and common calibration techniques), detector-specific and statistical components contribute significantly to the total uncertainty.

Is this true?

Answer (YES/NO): NO